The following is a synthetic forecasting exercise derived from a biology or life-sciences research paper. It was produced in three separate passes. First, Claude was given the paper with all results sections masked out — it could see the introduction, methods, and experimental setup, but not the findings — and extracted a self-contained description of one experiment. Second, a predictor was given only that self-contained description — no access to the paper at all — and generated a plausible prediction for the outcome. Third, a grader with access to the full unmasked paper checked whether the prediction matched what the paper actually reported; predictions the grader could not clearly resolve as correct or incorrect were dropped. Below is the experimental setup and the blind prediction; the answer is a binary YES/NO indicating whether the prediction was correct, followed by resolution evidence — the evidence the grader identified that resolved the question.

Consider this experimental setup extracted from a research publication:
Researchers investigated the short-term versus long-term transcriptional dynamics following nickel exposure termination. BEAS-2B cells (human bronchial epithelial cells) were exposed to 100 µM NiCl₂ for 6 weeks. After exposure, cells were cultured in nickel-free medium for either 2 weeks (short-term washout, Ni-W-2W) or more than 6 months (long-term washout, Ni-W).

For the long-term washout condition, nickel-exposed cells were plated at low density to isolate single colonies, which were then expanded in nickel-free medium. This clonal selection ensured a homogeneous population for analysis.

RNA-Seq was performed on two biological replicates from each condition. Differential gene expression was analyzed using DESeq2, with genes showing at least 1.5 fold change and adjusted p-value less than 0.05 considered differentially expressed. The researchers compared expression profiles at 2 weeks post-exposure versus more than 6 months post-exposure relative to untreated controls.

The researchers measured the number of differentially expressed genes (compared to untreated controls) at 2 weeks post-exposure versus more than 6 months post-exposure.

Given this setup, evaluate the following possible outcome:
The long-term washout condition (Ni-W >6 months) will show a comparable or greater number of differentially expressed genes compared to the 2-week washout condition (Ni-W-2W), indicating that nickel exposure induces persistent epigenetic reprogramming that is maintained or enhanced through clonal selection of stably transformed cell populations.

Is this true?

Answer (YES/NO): YES